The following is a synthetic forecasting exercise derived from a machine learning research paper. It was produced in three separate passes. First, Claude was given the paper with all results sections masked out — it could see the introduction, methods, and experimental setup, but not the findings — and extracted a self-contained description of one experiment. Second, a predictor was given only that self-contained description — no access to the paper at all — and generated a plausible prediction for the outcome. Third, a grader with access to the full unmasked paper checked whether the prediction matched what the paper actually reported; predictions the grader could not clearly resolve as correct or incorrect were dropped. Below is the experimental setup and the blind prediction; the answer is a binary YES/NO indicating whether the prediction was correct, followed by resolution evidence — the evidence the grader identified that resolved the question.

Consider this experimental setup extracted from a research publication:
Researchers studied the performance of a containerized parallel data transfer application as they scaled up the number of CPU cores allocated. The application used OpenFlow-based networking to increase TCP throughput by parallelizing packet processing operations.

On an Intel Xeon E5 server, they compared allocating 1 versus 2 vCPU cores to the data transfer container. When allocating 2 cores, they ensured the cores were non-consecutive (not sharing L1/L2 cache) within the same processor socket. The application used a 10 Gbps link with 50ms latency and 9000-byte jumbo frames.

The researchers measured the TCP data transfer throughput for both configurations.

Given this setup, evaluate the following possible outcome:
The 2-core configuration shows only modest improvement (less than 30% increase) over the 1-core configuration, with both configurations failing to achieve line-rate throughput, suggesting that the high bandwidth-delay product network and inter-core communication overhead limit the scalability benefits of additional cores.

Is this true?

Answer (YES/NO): NO